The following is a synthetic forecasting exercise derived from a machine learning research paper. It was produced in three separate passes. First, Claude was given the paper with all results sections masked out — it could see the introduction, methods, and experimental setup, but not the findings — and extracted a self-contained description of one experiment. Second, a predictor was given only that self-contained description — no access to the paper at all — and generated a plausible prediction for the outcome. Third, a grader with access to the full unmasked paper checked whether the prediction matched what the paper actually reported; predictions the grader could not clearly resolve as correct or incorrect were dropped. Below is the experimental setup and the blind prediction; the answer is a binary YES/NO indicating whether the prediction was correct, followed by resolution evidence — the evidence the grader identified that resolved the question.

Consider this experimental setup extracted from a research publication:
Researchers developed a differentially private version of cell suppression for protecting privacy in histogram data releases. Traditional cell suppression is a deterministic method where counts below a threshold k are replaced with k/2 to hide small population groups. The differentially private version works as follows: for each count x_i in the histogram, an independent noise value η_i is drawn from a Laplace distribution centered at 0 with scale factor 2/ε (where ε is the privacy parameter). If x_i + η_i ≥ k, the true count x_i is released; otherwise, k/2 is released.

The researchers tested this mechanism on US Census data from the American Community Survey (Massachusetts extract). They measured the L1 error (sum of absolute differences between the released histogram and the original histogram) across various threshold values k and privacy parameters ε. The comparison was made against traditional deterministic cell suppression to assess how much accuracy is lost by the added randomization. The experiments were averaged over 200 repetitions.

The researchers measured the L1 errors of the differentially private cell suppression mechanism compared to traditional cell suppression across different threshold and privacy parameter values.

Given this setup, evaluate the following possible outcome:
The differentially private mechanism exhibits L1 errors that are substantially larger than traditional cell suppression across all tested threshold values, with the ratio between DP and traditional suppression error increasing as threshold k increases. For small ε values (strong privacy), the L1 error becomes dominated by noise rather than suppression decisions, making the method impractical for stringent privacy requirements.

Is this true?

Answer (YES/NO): NO